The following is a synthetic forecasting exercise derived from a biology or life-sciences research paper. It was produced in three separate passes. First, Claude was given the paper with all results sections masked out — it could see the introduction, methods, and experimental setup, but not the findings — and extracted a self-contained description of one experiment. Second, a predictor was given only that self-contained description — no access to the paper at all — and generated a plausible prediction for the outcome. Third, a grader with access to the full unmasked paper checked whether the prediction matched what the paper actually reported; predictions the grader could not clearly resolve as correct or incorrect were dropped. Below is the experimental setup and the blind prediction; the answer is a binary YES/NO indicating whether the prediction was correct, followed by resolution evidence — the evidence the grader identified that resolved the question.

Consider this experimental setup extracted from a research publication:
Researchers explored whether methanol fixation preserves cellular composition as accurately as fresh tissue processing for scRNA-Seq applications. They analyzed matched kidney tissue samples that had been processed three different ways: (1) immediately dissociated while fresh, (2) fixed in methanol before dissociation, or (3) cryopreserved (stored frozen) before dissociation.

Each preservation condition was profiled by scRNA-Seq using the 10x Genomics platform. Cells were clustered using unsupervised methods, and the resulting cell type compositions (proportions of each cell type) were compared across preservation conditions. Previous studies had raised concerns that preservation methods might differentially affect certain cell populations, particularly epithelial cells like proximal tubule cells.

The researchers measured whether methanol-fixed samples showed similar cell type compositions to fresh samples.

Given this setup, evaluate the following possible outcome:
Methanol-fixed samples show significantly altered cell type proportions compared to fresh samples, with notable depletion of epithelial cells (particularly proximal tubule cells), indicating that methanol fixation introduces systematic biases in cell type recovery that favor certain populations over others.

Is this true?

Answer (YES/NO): NO